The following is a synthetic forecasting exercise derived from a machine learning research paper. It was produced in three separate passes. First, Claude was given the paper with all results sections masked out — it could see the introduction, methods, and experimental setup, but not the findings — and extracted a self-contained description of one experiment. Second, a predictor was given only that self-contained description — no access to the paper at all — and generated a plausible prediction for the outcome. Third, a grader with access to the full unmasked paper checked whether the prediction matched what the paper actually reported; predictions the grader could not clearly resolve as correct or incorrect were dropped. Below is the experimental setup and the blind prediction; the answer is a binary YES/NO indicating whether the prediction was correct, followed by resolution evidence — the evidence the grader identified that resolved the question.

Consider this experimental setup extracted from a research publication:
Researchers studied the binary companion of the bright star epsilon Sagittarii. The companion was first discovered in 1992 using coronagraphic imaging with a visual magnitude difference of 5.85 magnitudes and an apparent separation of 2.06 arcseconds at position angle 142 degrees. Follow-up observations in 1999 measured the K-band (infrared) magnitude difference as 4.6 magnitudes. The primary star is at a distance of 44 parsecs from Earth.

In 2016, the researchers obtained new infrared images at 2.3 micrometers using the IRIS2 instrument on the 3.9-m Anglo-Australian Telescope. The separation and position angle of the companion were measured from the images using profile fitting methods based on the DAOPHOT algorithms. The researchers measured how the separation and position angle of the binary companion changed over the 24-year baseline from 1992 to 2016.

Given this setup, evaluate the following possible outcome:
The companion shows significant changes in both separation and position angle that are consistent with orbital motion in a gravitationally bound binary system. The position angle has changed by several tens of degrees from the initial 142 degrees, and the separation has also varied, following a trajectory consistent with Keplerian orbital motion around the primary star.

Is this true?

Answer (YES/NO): NO